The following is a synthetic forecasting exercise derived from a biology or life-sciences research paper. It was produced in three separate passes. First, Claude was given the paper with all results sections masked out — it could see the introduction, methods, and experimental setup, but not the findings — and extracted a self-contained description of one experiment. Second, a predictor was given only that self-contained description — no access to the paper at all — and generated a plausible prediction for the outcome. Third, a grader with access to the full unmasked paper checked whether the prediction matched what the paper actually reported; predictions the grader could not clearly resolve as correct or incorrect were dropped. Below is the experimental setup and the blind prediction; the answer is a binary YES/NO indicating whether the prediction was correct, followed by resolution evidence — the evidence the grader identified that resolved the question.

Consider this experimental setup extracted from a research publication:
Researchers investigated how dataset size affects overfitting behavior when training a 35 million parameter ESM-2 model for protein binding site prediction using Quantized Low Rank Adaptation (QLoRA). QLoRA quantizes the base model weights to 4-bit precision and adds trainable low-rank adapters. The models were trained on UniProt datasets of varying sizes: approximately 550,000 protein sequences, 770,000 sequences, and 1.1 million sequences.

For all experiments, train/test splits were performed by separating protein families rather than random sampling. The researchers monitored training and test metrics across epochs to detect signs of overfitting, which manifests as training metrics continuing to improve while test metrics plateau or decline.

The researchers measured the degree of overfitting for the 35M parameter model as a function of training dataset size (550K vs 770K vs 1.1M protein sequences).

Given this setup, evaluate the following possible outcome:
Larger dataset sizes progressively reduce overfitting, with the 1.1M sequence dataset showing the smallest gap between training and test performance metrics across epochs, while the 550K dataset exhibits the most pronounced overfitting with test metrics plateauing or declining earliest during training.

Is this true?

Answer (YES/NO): YES